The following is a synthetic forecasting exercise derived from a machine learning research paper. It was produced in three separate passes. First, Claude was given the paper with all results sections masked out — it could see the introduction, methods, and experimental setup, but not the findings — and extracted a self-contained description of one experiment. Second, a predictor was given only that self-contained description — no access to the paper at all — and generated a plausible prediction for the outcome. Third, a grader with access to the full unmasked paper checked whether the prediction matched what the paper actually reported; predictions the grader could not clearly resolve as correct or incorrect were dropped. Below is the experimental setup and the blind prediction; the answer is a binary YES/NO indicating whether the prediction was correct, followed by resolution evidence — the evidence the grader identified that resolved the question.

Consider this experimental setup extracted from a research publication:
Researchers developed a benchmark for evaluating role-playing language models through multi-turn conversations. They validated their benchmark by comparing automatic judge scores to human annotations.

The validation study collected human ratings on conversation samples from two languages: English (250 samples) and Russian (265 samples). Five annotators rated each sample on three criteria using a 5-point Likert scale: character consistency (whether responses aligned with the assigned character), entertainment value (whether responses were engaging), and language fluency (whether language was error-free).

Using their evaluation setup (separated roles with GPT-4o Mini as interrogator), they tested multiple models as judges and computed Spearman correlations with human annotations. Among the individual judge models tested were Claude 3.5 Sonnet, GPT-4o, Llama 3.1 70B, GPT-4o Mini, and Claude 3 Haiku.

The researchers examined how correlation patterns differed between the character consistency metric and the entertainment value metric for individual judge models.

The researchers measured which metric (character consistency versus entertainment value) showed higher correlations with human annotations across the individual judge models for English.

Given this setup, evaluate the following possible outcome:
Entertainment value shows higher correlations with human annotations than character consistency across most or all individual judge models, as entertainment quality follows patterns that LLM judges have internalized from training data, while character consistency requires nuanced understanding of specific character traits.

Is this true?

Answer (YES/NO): YES